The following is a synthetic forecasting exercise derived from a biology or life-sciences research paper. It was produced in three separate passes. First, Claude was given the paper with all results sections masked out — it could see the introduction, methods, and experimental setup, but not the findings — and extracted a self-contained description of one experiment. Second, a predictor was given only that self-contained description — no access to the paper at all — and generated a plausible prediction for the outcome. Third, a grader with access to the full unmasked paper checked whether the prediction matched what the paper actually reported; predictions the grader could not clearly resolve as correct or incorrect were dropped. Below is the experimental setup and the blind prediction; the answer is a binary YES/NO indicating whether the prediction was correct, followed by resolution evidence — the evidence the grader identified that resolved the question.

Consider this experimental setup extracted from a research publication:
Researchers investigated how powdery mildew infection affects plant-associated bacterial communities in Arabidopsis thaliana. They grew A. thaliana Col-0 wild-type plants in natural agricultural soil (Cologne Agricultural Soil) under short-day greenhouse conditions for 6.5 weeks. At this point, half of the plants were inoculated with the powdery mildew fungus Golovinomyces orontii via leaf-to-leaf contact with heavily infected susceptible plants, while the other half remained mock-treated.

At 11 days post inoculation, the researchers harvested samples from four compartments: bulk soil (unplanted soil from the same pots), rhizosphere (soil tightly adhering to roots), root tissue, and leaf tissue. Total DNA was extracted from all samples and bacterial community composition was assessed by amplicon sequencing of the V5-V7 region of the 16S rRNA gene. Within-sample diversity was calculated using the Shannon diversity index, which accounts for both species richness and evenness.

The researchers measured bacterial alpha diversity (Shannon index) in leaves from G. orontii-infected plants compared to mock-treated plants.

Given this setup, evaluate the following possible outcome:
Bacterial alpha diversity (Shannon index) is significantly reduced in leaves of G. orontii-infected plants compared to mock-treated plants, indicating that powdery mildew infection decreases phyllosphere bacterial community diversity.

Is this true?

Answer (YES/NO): NO